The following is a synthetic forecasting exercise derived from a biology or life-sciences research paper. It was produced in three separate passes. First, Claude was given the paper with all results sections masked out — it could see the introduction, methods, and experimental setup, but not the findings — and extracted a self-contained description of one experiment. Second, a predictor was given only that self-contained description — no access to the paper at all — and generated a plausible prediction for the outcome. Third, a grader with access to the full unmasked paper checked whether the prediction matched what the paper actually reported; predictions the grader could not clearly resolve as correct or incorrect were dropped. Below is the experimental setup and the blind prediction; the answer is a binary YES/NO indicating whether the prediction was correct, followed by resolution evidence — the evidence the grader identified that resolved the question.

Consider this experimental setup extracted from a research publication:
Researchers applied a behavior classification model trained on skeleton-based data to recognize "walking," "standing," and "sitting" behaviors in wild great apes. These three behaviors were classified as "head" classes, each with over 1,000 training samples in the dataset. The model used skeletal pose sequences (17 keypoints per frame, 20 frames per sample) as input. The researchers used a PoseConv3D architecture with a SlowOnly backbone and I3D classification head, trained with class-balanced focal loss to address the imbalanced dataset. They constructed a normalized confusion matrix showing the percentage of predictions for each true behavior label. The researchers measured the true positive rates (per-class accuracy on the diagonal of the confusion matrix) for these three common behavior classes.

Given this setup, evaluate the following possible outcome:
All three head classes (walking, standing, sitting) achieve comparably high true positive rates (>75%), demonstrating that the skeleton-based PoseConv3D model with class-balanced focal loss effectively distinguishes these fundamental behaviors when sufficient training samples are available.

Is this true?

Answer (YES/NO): NO